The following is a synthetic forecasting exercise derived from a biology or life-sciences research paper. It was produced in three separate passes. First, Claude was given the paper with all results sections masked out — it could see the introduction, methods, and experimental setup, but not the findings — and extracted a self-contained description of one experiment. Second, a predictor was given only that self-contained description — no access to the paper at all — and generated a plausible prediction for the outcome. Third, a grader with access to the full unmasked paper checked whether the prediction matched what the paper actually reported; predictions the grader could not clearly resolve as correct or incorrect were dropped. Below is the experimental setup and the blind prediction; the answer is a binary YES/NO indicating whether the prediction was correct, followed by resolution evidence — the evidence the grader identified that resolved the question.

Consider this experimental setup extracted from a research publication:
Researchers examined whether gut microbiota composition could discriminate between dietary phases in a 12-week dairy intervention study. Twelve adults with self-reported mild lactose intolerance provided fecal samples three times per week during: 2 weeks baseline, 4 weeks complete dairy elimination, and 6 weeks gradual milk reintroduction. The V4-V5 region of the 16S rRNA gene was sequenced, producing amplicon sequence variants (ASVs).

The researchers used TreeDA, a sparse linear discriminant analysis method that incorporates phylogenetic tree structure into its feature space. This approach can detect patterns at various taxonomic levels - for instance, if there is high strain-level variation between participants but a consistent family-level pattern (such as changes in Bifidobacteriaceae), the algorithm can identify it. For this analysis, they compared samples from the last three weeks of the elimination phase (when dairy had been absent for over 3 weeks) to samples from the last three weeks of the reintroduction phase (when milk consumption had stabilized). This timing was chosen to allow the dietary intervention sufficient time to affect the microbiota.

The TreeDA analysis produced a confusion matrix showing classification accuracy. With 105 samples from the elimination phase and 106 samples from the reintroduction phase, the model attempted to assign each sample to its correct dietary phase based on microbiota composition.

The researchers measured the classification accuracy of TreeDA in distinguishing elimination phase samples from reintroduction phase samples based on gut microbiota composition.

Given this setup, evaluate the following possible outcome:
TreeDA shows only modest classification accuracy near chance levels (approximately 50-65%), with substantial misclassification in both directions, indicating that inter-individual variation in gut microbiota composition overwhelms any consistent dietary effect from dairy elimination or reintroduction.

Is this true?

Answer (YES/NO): NO